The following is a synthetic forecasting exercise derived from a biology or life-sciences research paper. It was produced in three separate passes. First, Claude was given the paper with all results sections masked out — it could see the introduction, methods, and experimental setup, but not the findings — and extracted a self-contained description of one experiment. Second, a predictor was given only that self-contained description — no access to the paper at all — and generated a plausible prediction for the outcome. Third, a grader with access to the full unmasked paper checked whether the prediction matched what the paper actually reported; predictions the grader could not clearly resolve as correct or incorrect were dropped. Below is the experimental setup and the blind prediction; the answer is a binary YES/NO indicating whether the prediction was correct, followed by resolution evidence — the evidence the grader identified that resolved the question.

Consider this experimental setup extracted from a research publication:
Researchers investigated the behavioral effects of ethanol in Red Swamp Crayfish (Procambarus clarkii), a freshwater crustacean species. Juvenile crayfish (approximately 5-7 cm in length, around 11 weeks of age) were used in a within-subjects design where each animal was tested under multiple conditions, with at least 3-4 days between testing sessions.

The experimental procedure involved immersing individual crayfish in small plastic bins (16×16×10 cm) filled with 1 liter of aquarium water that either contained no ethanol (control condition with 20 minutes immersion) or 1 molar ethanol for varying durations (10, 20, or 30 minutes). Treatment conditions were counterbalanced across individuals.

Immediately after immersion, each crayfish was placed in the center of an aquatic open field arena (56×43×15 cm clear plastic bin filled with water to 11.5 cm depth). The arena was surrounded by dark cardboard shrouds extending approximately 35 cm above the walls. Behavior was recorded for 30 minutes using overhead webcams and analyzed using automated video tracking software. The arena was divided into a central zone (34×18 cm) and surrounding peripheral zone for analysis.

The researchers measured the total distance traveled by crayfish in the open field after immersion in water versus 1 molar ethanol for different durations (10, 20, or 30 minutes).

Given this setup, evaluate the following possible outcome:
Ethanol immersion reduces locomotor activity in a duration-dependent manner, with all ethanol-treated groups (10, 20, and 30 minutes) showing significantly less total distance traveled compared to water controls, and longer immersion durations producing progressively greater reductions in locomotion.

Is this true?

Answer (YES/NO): NO